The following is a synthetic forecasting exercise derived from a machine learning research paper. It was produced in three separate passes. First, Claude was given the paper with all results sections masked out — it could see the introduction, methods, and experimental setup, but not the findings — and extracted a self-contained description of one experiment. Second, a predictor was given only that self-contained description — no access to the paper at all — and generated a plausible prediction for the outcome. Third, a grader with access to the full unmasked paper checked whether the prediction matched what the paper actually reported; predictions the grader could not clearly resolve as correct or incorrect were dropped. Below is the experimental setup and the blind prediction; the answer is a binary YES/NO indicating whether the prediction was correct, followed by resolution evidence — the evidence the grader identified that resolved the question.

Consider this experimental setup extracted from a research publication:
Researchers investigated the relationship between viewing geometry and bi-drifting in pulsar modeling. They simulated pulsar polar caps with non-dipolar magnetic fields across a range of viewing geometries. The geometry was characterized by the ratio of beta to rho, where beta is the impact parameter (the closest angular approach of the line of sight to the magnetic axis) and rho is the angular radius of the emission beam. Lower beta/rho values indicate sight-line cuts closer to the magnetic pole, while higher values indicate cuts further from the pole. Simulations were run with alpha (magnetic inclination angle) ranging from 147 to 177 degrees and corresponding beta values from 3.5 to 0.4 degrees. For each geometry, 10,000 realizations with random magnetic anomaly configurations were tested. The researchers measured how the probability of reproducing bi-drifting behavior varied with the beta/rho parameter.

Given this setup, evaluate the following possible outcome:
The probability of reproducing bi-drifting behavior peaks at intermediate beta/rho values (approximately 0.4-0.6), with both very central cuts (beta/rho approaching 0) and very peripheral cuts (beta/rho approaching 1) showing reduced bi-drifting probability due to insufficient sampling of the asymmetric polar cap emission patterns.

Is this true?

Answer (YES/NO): NO